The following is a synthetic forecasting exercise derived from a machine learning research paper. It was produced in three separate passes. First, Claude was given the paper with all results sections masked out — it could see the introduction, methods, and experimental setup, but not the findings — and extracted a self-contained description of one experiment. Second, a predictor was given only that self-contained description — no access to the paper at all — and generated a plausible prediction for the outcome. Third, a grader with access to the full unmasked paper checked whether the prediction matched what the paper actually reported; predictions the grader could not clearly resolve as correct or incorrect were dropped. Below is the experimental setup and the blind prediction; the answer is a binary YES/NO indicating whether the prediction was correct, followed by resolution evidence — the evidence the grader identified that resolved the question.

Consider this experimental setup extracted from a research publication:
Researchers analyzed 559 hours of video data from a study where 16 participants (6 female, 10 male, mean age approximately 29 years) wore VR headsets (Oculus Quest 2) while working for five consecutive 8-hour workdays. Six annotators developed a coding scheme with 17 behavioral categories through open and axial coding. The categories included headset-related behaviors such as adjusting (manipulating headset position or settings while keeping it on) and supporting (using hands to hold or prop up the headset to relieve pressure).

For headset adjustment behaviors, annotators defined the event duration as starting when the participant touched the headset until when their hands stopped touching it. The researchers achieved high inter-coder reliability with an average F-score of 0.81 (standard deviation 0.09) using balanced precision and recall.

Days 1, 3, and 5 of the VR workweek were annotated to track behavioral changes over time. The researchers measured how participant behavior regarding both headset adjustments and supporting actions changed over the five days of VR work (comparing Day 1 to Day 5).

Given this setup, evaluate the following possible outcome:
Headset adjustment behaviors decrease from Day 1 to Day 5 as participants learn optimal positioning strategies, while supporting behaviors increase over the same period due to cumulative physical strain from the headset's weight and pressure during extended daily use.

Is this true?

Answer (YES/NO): NO